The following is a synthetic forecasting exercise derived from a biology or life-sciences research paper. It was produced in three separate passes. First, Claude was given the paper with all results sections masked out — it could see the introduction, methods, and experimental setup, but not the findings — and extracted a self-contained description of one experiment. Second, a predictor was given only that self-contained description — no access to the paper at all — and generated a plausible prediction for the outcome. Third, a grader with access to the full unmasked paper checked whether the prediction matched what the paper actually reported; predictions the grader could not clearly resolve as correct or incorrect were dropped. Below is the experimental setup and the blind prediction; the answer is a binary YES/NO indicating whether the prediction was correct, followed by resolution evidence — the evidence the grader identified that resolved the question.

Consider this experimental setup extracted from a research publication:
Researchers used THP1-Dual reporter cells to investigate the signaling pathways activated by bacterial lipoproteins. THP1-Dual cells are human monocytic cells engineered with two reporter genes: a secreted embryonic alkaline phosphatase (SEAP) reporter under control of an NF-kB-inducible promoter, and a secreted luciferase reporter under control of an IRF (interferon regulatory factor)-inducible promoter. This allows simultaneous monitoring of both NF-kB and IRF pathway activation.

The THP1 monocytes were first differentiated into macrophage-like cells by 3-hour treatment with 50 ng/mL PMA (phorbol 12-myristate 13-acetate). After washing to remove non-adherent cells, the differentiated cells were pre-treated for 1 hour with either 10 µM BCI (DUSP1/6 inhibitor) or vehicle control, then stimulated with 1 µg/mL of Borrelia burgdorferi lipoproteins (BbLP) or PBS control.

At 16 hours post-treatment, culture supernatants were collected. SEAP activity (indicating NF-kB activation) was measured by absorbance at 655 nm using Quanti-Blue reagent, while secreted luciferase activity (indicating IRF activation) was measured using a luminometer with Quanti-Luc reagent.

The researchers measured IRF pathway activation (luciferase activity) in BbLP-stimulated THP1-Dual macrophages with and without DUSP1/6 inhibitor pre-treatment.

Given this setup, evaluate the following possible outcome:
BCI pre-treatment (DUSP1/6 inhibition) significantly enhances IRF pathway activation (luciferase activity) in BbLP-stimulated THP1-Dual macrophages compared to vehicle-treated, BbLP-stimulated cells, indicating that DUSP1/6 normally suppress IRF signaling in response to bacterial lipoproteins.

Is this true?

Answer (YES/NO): NO